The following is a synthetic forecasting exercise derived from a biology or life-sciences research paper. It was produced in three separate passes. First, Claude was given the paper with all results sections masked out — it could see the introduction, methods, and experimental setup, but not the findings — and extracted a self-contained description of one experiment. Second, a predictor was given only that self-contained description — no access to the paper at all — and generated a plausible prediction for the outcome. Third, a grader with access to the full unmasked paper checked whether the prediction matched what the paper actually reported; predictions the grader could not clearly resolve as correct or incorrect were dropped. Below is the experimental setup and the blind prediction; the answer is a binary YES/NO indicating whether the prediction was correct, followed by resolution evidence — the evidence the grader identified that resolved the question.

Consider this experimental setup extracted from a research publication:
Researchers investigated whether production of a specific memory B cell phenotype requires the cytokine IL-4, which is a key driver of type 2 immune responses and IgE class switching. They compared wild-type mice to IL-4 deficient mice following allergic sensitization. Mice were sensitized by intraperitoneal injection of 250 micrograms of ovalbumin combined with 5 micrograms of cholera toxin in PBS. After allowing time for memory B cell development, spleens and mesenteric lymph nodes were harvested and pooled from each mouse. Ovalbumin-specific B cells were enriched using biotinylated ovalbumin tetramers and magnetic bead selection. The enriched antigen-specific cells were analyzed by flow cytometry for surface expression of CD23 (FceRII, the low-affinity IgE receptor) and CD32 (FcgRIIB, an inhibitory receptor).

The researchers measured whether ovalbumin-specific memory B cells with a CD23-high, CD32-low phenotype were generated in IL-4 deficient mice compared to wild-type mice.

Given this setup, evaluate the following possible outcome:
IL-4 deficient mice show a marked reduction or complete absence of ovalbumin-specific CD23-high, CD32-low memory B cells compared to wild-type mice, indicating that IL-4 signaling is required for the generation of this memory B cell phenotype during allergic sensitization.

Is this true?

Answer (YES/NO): YES